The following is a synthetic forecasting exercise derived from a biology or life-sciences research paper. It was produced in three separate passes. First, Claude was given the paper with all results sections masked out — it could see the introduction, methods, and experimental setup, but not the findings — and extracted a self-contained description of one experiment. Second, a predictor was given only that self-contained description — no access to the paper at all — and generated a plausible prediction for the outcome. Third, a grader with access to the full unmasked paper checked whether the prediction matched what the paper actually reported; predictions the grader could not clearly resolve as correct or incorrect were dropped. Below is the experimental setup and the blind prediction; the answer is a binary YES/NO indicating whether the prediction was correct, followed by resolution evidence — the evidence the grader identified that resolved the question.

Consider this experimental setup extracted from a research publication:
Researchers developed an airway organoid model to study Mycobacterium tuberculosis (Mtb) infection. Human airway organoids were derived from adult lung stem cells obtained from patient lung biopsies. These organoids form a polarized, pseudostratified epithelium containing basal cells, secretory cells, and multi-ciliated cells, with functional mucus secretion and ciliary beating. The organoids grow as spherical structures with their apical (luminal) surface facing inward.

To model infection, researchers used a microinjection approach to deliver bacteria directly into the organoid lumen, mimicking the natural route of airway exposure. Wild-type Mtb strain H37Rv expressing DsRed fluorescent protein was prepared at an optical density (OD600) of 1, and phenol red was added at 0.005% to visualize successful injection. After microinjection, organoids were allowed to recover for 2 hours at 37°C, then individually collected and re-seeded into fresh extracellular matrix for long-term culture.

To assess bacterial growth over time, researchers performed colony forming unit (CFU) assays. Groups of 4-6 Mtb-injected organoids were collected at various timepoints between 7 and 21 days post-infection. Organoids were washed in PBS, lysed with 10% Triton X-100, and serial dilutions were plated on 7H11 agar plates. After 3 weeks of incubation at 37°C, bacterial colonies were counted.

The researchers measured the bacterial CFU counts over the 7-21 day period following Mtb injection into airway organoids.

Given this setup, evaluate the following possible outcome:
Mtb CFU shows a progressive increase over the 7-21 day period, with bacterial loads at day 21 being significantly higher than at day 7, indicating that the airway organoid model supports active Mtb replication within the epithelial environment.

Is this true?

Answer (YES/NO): YES